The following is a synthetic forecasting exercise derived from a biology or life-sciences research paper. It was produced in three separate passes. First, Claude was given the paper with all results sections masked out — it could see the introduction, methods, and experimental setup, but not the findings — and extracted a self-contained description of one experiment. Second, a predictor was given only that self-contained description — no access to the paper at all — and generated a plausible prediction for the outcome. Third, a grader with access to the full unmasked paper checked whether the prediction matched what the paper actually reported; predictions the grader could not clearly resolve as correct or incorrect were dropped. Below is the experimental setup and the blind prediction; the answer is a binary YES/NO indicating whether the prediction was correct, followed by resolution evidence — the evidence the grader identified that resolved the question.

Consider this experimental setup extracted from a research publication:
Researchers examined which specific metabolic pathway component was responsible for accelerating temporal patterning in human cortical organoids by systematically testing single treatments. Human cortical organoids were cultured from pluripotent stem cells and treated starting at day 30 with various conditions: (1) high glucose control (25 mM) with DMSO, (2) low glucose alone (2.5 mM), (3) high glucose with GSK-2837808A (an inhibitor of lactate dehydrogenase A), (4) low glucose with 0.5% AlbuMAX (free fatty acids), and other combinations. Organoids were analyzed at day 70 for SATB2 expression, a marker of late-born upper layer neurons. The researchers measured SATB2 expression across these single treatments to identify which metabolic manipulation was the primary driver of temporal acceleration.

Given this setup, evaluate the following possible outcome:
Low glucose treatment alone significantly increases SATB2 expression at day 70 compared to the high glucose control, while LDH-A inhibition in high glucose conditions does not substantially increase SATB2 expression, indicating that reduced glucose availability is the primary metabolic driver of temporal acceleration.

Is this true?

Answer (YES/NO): NO